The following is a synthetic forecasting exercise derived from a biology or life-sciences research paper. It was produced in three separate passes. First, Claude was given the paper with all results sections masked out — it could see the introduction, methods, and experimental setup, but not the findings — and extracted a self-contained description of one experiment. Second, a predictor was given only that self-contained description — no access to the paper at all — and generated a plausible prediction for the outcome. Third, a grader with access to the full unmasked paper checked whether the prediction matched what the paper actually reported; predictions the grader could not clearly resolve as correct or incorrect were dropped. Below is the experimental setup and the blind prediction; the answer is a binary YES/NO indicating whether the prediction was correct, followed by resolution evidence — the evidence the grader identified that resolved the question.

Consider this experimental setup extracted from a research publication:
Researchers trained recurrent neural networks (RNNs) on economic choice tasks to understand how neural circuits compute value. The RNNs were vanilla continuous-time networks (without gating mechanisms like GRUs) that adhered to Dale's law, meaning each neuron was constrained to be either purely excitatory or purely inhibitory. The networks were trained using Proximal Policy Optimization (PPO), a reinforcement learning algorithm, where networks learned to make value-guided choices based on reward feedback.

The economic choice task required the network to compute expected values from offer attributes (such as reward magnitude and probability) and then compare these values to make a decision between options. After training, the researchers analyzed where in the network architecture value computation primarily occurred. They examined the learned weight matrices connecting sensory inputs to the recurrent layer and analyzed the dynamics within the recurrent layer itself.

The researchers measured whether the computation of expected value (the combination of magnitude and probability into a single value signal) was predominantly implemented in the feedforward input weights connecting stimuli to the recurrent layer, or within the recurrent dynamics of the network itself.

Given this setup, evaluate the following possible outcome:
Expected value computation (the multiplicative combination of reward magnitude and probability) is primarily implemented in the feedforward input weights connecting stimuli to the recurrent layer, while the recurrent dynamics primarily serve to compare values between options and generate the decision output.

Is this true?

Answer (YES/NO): YES